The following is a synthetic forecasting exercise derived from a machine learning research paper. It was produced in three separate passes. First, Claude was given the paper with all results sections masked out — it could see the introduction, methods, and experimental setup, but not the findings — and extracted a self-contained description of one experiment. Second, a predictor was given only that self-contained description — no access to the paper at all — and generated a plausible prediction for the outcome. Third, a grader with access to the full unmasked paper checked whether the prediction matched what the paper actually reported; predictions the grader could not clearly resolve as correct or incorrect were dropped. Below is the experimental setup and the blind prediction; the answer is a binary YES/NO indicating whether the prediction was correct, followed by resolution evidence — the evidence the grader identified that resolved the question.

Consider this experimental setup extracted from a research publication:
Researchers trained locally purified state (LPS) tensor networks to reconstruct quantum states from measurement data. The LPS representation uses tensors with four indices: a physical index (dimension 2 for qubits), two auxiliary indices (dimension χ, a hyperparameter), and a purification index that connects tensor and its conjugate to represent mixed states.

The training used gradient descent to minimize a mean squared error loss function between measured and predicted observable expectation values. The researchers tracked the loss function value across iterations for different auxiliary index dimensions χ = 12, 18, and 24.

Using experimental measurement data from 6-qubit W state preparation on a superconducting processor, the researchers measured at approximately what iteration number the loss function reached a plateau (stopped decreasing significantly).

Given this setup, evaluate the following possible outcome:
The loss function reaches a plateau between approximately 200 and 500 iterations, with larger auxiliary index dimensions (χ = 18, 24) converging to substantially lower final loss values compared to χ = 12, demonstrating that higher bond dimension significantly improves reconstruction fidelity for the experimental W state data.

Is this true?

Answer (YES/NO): NO